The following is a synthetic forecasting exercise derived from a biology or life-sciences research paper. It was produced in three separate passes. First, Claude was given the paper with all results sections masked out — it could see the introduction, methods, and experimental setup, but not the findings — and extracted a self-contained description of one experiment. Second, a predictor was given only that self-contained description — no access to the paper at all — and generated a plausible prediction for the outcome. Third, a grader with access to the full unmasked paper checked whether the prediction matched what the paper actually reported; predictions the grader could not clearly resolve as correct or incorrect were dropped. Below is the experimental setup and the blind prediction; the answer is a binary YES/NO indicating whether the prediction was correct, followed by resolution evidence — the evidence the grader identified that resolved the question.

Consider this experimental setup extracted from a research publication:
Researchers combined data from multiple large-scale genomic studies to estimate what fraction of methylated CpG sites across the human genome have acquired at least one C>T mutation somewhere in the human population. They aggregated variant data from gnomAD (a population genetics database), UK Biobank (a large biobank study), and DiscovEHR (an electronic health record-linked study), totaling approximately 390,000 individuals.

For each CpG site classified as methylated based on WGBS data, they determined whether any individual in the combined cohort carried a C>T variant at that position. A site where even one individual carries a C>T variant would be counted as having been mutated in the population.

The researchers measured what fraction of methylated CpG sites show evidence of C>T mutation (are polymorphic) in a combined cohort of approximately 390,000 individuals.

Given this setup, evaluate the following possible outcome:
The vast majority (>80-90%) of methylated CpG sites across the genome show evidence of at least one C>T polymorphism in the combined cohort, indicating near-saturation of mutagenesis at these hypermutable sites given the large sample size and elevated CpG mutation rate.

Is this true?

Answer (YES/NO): YES